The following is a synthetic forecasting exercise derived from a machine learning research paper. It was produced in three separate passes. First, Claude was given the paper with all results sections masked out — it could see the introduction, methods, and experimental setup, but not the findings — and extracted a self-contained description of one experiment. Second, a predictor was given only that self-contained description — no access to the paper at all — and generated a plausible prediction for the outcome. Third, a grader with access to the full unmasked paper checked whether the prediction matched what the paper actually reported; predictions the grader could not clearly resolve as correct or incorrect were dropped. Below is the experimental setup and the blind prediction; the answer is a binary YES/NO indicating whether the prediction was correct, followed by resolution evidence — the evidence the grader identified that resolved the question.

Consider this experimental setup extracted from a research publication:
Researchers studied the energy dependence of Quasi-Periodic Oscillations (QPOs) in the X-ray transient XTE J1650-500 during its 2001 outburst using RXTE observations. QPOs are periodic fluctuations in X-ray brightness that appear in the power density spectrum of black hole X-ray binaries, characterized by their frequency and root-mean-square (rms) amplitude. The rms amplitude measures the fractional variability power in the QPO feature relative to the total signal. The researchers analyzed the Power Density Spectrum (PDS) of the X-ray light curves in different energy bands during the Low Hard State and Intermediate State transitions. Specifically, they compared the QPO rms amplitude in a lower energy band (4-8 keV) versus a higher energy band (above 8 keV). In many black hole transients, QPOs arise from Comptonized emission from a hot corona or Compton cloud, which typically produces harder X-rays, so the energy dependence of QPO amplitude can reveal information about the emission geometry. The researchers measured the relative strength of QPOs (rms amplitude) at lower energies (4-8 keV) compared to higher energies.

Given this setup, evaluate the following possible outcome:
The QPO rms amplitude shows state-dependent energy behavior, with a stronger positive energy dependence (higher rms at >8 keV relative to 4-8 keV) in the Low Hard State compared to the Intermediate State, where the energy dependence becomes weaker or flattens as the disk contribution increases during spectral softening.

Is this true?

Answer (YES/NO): NO